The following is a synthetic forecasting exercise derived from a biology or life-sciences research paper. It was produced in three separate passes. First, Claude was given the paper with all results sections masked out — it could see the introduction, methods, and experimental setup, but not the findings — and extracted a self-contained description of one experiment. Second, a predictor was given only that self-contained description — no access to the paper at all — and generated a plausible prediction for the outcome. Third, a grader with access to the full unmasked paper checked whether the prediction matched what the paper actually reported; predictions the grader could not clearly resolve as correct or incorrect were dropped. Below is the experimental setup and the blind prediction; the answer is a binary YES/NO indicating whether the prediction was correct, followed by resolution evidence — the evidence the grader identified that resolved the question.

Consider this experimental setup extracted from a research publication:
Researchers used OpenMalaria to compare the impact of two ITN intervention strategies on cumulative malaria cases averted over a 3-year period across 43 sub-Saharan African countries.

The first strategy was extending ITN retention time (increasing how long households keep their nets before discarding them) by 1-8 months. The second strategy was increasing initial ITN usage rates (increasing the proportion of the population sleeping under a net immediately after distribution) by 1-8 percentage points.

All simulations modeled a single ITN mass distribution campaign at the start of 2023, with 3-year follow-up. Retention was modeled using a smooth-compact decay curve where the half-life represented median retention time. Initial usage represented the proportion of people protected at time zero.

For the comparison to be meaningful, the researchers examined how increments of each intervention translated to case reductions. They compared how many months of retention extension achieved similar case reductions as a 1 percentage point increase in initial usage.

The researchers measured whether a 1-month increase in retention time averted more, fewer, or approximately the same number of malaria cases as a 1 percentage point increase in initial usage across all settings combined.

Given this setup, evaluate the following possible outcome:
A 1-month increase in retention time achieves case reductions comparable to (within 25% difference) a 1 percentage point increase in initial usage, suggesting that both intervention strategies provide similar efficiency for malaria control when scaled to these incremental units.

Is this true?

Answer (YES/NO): NO